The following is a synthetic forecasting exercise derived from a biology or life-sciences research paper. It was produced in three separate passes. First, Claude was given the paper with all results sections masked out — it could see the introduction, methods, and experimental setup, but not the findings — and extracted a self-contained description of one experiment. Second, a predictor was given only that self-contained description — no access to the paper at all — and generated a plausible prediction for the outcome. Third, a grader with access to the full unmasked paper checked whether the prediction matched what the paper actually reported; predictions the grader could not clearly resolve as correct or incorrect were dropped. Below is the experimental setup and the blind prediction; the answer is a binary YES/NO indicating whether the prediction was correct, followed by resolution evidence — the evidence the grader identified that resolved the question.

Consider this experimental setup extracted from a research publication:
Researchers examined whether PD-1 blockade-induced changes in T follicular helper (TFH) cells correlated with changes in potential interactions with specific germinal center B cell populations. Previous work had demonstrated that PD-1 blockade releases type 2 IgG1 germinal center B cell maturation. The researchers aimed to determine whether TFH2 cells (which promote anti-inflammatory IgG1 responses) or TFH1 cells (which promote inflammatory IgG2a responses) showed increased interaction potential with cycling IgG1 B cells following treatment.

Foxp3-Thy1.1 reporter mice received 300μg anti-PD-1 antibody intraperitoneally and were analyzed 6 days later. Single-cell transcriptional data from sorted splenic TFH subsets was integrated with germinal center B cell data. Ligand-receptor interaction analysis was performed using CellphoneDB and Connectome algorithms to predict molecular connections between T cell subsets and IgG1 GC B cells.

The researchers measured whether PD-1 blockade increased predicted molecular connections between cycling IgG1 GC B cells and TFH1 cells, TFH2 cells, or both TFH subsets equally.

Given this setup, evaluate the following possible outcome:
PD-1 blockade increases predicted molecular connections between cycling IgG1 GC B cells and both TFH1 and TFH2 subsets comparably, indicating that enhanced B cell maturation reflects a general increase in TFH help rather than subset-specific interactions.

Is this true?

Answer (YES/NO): NO